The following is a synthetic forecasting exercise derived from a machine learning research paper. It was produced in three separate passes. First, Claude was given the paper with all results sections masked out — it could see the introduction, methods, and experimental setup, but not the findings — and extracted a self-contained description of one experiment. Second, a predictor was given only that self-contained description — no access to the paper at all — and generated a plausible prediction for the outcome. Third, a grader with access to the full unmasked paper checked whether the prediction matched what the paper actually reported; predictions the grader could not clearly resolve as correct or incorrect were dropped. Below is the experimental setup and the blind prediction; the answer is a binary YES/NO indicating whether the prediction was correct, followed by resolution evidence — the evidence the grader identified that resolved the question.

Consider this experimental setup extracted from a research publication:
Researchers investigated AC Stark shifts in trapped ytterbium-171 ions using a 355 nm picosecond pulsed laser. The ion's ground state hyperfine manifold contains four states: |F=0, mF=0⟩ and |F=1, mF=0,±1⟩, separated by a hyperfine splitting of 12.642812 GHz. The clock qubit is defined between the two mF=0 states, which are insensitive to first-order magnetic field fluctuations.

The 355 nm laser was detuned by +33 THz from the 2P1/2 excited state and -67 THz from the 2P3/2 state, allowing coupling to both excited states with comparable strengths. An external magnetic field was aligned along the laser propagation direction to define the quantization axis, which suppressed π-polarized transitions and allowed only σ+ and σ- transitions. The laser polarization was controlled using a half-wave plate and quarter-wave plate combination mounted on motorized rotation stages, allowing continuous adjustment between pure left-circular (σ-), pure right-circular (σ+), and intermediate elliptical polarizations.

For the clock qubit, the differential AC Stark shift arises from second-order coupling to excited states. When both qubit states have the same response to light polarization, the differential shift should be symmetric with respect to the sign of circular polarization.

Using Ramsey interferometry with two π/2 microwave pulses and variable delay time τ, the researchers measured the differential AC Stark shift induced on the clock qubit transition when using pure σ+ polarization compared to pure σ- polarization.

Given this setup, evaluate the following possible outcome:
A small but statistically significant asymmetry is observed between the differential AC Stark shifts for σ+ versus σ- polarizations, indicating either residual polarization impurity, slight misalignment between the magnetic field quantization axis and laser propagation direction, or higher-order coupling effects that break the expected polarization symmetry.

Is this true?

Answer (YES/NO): NO